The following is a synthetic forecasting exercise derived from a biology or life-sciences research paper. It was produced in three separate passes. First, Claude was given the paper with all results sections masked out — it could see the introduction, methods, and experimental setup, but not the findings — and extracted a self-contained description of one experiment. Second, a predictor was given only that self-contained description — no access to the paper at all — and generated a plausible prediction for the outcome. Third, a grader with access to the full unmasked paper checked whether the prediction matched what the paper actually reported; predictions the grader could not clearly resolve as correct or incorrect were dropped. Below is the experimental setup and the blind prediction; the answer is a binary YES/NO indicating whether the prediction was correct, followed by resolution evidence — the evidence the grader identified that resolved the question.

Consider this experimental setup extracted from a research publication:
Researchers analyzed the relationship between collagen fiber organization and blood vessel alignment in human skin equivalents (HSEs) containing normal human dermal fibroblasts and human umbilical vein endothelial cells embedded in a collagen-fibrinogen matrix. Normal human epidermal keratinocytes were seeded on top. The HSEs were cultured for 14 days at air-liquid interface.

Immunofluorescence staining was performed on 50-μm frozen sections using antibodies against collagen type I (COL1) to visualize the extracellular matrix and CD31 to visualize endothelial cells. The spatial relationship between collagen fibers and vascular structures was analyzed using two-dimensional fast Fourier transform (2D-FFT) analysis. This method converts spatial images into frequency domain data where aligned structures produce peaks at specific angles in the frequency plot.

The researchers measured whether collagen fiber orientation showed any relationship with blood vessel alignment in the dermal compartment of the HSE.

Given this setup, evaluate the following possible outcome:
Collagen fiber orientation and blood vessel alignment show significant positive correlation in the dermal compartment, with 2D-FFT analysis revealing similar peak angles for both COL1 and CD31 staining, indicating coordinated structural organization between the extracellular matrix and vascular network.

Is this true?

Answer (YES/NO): YES